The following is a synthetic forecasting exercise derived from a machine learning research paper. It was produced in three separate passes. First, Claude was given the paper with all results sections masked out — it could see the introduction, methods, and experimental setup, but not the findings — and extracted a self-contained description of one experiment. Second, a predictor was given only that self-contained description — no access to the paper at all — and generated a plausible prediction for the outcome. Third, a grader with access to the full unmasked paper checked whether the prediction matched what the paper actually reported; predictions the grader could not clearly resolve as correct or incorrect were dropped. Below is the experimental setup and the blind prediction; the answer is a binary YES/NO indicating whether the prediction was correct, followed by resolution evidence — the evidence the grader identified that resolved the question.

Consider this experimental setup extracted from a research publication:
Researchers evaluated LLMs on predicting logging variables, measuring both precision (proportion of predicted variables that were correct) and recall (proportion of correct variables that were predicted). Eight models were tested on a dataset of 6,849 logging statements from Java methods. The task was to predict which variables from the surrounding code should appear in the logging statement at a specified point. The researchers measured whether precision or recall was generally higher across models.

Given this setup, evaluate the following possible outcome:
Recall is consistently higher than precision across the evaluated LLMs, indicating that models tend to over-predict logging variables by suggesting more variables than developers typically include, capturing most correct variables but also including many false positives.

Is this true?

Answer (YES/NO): NO